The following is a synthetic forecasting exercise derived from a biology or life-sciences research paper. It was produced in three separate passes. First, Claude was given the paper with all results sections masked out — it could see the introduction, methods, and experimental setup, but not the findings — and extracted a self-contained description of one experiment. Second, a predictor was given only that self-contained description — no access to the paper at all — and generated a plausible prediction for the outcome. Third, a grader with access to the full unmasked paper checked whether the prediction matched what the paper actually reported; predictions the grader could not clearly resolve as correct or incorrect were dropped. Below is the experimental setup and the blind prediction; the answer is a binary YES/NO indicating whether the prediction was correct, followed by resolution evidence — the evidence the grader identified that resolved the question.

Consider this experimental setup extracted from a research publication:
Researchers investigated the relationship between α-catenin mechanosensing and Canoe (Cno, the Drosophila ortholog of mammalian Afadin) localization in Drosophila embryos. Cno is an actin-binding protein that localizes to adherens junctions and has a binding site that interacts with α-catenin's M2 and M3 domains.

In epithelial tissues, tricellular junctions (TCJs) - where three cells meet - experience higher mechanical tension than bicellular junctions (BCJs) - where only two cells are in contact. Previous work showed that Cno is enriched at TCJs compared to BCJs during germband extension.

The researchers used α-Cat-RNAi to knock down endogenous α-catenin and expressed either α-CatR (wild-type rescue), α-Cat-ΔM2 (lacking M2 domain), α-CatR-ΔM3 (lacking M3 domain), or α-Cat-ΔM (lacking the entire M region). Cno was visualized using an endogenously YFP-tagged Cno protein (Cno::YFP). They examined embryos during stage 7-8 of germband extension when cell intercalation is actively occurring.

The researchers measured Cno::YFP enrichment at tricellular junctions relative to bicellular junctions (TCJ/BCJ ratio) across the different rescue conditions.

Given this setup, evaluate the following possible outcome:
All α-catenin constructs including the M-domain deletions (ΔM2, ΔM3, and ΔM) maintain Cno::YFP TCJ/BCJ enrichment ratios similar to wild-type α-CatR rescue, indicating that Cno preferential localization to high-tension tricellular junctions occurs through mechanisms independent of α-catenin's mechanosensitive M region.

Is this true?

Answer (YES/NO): NO